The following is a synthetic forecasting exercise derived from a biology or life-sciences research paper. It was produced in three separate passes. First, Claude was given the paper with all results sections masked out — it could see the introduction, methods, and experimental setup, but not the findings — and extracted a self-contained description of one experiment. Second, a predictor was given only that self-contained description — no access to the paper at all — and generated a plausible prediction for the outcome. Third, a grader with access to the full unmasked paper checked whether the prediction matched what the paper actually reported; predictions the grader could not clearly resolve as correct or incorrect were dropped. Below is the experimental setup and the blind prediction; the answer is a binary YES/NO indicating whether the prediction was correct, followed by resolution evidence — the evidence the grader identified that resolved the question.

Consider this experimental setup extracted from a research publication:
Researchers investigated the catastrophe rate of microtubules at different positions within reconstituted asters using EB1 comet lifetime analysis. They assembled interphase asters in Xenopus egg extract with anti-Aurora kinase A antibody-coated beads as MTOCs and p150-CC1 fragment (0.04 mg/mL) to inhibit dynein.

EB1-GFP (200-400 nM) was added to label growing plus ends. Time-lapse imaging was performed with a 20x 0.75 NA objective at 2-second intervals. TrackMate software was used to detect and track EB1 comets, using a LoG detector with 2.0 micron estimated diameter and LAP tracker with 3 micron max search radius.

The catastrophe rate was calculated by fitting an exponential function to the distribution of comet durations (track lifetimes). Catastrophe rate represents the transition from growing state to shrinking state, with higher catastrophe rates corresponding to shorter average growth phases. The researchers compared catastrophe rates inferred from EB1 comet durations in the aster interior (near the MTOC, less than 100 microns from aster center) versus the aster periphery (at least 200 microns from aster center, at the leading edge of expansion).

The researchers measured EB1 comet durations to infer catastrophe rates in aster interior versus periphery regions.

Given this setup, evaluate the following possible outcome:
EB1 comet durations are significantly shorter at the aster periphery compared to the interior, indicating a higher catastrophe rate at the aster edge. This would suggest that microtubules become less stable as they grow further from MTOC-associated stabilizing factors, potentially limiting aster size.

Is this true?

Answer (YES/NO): NO